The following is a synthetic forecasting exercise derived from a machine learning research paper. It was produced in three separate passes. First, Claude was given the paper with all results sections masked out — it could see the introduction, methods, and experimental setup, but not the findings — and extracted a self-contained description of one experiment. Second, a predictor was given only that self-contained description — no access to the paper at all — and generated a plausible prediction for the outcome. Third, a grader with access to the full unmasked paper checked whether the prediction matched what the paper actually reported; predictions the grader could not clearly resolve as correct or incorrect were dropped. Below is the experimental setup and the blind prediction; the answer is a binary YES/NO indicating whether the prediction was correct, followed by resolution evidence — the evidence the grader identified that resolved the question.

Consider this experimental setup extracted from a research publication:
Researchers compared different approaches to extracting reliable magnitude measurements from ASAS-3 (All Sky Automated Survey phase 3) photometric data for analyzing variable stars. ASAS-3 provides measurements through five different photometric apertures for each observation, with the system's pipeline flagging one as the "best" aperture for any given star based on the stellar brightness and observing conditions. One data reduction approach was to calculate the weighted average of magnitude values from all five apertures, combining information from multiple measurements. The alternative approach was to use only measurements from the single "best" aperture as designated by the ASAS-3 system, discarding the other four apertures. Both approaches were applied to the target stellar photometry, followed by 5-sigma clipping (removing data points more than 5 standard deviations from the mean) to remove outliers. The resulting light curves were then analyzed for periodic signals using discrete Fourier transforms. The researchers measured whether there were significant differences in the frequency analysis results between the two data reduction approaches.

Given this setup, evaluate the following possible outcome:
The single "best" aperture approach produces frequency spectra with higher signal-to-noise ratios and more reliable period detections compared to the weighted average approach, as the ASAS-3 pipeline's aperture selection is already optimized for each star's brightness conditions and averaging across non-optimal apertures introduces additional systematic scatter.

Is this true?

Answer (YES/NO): NO